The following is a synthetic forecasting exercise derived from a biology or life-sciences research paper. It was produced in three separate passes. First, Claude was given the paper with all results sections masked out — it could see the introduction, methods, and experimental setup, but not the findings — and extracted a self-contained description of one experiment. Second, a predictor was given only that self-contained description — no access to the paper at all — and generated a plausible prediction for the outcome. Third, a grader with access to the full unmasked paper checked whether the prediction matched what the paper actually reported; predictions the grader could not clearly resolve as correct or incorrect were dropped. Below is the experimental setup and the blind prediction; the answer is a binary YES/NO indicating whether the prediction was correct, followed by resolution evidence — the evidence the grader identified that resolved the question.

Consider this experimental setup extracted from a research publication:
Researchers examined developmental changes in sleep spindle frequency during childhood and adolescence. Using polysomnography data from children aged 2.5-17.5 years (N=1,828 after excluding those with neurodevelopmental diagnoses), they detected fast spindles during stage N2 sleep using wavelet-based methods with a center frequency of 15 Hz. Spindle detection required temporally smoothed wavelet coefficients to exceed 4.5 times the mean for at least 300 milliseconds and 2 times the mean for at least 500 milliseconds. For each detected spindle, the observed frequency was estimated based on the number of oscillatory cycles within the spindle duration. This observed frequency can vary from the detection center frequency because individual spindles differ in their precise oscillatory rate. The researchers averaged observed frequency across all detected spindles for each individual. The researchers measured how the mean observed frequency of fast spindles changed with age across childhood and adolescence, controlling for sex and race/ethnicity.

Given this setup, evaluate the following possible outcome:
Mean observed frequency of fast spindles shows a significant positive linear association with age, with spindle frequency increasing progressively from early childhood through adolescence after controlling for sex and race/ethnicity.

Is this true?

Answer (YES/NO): NO